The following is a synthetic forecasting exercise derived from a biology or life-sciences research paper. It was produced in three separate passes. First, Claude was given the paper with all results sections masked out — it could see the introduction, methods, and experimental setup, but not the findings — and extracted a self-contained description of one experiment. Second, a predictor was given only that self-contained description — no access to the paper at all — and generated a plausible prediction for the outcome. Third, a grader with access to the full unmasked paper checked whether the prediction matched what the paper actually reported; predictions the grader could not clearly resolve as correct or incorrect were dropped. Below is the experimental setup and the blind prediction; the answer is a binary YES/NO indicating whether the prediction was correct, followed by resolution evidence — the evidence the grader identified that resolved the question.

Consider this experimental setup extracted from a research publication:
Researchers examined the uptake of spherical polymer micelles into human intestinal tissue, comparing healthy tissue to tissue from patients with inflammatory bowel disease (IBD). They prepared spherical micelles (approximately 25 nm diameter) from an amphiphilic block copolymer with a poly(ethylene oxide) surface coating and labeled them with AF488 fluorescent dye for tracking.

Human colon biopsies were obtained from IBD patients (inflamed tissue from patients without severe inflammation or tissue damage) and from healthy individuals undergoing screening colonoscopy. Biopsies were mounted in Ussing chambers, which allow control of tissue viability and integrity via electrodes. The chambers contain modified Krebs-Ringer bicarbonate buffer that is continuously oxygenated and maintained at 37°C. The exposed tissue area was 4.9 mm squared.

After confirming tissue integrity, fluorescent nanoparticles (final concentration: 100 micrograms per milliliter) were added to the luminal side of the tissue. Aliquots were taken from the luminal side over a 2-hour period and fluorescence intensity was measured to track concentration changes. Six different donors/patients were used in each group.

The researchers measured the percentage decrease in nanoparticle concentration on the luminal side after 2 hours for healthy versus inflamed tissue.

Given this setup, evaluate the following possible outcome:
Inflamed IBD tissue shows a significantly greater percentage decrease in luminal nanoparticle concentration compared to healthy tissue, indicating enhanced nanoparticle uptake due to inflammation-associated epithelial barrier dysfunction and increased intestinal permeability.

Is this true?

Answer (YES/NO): NO